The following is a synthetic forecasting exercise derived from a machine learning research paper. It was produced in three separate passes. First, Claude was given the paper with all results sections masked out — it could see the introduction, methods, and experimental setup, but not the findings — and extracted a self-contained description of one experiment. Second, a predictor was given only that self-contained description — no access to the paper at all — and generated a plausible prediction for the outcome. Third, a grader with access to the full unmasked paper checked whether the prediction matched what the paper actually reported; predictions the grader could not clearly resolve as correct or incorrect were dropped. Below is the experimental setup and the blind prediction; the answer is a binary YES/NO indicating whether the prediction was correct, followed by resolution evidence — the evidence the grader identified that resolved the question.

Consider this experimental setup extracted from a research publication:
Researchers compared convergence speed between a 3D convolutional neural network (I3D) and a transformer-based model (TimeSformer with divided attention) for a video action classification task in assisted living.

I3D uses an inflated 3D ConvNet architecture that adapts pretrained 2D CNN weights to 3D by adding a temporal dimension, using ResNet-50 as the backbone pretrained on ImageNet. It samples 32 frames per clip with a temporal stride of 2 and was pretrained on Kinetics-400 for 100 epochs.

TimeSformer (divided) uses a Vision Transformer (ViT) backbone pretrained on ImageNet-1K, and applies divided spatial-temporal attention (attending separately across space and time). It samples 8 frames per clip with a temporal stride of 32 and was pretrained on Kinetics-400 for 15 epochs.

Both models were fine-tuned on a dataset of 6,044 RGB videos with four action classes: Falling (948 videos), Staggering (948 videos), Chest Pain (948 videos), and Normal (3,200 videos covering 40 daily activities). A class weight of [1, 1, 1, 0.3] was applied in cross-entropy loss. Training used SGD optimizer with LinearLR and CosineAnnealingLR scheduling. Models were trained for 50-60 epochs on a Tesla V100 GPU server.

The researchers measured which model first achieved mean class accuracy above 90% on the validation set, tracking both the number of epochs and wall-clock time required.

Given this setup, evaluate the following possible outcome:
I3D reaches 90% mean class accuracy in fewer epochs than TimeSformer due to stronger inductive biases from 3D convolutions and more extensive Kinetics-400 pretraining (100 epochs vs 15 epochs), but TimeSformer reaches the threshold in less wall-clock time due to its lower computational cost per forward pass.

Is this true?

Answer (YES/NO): NO